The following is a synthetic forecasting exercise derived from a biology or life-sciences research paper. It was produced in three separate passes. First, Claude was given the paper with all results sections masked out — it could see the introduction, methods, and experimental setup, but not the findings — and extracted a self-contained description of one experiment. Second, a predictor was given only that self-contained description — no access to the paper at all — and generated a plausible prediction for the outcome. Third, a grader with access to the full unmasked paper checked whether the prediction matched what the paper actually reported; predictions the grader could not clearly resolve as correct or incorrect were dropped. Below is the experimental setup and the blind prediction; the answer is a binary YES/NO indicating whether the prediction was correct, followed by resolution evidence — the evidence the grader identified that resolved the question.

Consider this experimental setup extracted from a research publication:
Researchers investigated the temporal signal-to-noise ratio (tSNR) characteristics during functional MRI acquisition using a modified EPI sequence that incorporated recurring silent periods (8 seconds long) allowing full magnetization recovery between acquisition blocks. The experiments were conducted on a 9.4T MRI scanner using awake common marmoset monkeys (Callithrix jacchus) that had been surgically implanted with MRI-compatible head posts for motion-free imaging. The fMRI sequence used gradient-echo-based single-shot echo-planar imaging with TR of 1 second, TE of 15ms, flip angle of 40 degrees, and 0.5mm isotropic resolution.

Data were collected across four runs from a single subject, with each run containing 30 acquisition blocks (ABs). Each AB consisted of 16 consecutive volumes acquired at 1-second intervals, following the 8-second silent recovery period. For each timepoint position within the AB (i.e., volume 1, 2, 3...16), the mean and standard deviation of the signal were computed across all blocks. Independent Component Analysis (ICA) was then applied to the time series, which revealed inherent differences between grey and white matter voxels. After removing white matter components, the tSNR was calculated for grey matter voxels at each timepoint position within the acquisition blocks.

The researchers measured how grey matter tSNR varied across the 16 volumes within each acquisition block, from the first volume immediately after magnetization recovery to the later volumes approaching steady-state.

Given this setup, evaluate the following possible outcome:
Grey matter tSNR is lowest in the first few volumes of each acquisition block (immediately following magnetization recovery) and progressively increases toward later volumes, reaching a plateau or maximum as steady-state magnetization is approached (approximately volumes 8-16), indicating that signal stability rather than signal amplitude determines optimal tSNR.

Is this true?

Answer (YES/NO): NO